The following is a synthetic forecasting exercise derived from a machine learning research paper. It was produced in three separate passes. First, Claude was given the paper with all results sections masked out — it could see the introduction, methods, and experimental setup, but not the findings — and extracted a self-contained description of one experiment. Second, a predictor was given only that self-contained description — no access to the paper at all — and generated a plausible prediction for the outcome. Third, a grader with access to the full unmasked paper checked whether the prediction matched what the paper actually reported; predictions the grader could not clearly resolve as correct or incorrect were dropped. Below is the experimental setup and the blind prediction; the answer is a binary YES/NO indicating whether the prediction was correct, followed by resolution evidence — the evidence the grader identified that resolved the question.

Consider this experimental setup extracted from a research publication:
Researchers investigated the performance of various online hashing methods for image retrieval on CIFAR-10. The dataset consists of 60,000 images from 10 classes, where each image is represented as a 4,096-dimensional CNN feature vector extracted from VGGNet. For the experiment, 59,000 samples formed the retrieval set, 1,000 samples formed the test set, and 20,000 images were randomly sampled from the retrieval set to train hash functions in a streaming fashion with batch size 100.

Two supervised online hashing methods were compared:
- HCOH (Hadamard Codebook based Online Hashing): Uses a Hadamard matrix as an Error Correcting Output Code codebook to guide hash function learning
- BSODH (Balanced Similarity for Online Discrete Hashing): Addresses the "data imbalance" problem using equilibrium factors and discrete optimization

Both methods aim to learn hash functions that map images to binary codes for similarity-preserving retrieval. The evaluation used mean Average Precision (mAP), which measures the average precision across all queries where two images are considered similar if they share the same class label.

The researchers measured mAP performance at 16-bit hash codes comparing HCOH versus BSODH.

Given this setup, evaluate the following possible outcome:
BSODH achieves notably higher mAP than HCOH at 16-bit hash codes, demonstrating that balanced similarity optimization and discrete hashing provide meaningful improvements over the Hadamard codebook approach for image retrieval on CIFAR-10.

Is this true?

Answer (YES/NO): NO